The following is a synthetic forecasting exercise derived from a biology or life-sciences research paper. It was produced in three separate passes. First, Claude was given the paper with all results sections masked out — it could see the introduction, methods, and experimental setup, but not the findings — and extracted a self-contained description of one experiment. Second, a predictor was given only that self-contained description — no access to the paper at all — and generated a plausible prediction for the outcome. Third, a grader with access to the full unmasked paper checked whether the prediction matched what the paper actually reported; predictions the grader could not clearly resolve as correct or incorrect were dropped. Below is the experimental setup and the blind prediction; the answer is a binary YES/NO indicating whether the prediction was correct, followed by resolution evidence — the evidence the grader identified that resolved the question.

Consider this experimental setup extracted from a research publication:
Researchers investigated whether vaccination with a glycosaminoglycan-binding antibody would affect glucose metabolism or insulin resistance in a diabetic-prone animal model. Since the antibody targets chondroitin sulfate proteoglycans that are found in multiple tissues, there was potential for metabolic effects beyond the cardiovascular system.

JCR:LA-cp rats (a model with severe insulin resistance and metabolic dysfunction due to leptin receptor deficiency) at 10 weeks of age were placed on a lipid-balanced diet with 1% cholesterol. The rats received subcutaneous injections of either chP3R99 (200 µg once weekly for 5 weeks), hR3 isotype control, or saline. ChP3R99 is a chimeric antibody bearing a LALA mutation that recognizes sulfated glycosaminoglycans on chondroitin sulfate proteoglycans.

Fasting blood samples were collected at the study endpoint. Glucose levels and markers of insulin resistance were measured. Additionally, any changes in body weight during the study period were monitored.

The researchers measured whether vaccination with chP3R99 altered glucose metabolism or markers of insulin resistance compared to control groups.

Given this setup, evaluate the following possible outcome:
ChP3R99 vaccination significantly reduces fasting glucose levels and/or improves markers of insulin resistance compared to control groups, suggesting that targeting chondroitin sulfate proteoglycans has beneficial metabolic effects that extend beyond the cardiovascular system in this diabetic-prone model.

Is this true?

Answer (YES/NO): NO